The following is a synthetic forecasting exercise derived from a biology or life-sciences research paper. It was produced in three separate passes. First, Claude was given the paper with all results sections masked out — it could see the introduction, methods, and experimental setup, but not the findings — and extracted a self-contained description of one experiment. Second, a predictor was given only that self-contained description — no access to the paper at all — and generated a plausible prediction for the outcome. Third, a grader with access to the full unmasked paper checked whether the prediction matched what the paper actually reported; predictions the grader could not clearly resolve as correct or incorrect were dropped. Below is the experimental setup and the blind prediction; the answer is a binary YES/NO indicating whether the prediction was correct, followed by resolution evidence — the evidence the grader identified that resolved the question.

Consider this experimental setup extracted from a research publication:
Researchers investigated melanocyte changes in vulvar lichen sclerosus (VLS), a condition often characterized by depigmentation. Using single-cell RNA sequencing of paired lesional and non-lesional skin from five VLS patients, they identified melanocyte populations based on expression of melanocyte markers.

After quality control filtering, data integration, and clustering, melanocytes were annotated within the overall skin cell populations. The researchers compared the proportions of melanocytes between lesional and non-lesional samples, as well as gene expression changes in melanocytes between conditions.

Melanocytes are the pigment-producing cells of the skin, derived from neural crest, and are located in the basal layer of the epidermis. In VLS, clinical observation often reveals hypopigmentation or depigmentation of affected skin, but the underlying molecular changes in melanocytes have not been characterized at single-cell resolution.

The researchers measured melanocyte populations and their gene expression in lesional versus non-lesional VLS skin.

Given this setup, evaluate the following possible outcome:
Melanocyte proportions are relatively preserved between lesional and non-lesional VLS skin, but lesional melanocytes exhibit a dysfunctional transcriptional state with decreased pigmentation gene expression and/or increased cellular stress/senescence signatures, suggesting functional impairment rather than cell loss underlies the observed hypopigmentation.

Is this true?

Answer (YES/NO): NO